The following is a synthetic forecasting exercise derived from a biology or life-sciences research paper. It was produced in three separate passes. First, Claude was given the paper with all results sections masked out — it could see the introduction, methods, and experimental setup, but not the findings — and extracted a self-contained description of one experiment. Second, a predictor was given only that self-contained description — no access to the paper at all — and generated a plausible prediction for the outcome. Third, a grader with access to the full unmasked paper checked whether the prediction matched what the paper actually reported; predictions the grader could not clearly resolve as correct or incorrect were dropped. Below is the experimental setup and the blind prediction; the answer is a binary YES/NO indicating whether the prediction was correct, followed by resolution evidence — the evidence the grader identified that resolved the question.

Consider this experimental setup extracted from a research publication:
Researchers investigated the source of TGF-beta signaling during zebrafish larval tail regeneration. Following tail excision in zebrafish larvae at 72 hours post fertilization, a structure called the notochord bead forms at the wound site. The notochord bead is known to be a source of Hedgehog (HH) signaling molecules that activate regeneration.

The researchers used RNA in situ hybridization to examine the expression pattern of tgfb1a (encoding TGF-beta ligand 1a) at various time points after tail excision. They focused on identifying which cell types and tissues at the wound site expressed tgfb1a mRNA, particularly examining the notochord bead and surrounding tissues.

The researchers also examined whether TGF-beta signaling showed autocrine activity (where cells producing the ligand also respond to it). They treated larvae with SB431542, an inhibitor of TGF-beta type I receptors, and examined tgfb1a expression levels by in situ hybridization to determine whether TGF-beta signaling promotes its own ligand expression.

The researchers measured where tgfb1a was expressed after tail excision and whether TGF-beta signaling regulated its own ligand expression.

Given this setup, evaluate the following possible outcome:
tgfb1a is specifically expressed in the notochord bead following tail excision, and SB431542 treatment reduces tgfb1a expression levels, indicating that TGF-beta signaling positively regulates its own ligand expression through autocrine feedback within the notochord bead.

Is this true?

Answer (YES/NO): NO